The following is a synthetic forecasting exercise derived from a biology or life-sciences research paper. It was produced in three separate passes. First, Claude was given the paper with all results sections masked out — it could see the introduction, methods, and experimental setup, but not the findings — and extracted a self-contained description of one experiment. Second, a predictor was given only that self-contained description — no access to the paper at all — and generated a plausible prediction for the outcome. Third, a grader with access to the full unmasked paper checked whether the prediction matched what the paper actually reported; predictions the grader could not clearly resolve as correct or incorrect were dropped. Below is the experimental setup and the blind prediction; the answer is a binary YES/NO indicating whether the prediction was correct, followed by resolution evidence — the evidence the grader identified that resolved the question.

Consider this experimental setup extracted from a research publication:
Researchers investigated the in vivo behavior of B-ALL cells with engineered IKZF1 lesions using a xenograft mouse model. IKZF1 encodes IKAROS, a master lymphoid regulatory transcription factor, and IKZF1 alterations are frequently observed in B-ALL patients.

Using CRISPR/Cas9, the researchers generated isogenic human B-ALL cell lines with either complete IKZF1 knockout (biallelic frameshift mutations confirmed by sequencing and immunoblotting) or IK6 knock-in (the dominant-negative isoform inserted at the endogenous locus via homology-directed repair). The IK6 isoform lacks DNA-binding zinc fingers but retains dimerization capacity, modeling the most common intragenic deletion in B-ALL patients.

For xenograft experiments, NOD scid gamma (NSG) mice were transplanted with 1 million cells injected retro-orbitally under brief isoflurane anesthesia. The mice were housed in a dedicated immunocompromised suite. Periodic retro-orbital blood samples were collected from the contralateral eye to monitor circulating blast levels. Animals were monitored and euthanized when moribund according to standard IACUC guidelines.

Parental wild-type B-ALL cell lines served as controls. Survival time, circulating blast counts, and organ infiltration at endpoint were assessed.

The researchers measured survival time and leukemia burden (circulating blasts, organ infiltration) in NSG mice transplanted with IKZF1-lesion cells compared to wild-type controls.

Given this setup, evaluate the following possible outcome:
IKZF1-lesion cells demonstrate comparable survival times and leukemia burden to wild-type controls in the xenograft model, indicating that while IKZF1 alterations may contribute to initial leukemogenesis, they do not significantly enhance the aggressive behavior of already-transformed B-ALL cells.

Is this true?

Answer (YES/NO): NO